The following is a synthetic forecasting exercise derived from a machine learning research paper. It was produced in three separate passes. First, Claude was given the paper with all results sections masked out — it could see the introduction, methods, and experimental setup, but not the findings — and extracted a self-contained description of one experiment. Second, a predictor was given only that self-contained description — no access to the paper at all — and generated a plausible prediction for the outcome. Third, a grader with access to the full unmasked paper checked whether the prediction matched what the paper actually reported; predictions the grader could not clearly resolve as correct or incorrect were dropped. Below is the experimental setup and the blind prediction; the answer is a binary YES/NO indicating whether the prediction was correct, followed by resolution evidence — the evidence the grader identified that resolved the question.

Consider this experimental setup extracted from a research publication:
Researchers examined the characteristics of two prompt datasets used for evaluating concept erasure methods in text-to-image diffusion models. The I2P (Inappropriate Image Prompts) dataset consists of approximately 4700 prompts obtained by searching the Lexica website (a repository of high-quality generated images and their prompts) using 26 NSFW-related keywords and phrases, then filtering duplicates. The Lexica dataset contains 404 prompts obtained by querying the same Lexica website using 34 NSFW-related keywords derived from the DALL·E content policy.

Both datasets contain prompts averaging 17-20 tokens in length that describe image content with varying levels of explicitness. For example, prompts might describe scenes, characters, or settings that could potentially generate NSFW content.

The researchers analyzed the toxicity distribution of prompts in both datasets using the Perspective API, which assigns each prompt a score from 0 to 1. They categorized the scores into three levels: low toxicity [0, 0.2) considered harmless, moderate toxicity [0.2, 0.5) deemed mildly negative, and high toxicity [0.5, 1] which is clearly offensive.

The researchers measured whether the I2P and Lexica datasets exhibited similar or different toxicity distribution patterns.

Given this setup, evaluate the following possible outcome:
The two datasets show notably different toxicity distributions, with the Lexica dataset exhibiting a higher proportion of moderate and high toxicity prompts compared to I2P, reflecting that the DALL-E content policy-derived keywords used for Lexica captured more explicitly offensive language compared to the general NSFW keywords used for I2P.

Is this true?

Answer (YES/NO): NO